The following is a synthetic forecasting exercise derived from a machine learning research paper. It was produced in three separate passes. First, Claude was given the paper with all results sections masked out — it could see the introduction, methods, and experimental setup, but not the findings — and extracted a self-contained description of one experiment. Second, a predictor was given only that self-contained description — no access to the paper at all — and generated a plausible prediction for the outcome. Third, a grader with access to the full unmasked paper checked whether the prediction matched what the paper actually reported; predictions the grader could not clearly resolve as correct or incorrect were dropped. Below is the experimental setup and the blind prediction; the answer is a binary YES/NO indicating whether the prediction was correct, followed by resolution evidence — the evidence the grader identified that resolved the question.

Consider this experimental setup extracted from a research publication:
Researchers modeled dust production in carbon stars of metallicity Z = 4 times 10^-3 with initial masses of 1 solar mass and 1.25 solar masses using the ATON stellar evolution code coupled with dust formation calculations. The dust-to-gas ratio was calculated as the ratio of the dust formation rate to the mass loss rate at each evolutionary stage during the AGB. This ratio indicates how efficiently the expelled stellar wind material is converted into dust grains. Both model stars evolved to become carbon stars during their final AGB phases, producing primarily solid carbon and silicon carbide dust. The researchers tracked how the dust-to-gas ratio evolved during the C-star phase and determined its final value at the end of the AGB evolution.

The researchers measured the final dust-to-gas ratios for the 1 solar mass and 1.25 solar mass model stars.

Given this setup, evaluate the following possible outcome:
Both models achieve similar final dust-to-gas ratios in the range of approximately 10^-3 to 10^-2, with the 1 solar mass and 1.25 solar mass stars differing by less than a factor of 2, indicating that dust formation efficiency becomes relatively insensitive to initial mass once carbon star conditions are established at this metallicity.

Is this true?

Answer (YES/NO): YES